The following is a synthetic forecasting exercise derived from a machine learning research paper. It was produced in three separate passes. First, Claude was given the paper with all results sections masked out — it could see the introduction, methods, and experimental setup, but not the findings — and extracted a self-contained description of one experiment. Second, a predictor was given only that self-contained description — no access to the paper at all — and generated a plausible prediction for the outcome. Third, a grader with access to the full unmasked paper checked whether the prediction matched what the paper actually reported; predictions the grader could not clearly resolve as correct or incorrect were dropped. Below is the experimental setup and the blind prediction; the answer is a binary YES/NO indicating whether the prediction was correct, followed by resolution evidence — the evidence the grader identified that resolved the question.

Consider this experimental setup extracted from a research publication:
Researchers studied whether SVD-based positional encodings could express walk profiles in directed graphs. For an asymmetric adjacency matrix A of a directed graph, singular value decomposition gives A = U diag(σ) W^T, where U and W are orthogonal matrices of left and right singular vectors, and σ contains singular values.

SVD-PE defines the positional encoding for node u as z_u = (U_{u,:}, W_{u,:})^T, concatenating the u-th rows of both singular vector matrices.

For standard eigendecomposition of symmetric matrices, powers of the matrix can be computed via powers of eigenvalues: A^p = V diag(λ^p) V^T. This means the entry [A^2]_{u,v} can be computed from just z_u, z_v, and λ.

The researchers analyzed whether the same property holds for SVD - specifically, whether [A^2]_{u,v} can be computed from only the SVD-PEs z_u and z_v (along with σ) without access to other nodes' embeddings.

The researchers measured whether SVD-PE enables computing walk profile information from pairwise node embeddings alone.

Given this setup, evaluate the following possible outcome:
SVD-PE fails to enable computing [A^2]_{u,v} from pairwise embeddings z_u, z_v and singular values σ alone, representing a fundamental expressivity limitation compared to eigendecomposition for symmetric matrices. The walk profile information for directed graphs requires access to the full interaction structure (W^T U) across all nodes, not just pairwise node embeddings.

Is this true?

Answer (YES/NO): YES